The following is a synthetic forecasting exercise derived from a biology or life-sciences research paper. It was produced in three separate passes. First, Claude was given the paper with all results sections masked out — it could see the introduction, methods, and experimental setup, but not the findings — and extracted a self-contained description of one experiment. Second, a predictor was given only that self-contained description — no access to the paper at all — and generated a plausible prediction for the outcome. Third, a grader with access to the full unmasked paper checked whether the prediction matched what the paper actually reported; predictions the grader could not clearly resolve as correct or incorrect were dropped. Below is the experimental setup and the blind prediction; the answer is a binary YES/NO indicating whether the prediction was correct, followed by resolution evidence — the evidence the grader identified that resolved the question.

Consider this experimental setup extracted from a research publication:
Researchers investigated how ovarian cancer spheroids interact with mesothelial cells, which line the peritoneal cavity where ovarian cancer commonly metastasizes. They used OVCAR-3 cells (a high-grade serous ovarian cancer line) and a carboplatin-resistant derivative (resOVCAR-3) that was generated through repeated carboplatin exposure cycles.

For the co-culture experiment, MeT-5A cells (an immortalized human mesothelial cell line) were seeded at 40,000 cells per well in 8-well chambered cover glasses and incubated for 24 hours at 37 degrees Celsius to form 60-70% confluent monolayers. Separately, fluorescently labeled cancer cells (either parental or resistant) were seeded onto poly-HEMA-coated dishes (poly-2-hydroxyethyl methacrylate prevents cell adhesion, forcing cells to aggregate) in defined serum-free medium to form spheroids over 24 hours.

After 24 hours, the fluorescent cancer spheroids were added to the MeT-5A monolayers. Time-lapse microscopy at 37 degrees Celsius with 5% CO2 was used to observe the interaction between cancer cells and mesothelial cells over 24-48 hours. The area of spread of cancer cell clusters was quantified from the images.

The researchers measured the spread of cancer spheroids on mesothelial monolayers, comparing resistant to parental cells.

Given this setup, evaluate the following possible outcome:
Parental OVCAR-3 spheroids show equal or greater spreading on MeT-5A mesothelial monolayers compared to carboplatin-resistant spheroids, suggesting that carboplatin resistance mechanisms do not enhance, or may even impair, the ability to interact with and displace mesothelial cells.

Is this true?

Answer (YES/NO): NO